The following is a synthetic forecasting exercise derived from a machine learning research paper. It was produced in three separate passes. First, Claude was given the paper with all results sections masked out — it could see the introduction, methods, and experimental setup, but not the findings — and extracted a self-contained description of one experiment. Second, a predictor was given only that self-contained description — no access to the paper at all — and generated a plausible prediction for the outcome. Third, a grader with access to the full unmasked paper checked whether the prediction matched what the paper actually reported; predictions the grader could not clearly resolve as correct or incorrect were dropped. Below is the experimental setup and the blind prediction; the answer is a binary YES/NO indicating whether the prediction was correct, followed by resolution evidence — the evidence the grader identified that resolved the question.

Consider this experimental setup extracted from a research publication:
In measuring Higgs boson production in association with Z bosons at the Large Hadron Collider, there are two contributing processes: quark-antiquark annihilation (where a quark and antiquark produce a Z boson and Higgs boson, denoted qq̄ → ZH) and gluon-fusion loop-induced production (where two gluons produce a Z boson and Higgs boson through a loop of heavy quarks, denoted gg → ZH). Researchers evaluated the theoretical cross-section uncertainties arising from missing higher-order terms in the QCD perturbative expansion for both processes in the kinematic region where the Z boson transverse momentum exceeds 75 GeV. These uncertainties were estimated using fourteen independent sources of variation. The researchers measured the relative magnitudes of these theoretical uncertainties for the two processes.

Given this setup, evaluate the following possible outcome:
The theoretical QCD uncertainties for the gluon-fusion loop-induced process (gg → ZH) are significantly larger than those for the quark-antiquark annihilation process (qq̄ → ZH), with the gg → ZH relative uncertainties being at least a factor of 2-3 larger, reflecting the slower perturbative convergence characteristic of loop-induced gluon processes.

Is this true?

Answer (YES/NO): YES